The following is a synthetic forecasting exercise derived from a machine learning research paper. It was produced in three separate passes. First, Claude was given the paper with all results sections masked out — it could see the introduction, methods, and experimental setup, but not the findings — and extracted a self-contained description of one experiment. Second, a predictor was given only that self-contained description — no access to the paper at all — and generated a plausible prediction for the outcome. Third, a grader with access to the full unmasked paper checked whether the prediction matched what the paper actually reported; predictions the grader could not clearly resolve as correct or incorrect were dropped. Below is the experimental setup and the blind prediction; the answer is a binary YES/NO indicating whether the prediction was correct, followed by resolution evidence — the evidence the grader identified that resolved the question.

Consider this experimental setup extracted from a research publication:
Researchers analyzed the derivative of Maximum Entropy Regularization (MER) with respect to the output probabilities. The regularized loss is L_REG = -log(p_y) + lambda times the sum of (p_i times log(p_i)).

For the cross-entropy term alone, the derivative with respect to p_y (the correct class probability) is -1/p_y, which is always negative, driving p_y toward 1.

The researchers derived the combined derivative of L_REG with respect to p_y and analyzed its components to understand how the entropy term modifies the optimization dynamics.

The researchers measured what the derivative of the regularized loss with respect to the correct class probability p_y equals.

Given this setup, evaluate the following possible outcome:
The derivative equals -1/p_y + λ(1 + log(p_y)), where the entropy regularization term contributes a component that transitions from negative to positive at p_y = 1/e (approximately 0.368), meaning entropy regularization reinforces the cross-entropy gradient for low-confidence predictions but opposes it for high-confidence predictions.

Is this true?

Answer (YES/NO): YES